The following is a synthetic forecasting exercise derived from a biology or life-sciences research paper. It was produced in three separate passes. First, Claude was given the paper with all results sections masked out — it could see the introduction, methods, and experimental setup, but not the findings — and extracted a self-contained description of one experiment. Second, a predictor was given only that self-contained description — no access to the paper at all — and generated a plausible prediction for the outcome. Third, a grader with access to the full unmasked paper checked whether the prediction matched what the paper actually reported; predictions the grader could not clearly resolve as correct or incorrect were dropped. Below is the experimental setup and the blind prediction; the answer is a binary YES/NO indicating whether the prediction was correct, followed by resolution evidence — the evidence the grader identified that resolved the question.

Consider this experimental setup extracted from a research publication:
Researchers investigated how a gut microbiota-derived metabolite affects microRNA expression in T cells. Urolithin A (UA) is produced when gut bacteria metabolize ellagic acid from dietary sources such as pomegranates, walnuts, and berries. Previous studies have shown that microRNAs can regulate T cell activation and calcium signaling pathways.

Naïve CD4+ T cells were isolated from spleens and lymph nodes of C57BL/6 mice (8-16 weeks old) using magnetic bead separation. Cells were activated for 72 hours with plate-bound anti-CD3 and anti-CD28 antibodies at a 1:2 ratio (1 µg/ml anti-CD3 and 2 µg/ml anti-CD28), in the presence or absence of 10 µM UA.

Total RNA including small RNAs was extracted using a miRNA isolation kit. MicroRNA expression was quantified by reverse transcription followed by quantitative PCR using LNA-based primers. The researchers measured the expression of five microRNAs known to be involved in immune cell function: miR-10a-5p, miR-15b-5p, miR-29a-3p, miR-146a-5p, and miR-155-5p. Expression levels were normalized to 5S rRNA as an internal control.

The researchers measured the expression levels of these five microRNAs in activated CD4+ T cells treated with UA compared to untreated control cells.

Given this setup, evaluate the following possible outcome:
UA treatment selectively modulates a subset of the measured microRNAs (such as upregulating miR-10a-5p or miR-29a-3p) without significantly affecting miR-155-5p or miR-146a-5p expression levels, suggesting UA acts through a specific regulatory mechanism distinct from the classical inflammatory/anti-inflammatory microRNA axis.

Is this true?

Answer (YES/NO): NO